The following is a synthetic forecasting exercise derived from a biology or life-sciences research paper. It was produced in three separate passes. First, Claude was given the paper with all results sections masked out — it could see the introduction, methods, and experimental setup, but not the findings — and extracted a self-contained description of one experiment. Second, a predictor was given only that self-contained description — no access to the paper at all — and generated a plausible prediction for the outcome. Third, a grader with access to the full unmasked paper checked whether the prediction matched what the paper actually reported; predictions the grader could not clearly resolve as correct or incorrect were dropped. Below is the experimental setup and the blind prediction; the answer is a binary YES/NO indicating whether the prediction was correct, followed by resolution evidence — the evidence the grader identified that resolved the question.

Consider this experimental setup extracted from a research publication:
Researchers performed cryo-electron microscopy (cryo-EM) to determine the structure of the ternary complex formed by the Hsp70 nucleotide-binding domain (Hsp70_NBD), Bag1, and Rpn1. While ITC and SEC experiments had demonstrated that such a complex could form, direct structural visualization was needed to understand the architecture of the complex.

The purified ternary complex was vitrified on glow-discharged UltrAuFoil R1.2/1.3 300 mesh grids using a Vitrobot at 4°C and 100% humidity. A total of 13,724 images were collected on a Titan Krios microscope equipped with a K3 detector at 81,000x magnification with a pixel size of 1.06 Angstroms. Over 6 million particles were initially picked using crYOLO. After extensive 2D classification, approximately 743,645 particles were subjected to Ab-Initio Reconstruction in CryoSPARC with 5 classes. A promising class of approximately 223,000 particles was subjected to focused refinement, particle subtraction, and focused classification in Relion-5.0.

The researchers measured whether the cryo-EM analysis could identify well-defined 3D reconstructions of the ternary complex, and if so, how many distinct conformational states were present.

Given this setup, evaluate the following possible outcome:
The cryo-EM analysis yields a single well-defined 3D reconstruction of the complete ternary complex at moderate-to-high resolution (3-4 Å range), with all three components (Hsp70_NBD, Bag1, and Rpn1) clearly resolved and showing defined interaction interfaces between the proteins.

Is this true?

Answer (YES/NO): NO